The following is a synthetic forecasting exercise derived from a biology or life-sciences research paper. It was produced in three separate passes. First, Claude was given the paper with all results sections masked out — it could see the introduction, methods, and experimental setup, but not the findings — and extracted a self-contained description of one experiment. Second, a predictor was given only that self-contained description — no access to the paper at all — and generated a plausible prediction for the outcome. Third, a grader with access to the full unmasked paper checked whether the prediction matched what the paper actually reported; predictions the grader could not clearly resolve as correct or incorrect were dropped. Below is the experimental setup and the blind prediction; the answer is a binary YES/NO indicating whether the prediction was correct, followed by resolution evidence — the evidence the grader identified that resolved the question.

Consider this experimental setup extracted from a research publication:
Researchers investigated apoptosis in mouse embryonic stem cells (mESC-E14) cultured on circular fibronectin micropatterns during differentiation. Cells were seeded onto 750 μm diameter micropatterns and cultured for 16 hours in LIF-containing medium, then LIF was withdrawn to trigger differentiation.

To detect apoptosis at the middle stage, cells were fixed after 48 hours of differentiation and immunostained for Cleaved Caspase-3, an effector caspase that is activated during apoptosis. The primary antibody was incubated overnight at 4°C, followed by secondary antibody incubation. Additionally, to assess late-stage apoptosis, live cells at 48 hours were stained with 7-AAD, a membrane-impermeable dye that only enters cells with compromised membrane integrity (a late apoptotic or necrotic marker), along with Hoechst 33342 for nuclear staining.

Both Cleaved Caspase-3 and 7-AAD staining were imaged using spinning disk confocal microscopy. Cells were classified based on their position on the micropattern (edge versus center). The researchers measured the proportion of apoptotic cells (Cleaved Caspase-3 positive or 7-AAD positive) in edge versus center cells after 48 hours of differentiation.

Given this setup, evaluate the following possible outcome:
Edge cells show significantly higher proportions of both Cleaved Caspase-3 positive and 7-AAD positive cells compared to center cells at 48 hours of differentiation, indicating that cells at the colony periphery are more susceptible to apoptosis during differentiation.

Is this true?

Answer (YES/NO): NO